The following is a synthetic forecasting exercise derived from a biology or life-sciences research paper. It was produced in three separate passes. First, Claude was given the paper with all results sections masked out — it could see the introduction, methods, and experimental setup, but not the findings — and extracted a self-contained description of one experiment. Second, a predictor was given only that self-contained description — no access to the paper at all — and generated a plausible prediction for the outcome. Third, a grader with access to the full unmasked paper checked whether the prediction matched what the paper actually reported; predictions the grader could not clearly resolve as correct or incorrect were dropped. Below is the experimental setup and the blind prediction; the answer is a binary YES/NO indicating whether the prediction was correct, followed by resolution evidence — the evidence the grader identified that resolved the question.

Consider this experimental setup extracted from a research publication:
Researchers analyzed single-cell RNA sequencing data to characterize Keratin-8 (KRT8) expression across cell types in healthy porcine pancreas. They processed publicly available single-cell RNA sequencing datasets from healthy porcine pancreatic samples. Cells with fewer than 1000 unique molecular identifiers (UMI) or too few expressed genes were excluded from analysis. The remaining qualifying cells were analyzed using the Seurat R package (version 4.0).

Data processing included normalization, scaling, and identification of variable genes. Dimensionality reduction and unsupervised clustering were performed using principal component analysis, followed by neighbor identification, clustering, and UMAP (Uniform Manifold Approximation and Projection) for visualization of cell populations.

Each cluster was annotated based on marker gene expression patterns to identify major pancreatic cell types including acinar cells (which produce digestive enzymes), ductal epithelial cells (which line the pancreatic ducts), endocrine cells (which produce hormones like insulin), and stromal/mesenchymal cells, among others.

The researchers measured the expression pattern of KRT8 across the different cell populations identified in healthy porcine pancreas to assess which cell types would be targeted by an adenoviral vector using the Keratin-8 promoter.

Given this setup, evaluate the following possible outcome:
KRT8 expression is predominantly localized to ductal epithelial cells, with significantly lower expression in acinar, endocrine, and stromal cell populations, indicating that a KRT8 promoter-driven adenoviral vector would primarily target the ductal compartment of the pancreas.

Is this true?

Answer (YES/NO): YES